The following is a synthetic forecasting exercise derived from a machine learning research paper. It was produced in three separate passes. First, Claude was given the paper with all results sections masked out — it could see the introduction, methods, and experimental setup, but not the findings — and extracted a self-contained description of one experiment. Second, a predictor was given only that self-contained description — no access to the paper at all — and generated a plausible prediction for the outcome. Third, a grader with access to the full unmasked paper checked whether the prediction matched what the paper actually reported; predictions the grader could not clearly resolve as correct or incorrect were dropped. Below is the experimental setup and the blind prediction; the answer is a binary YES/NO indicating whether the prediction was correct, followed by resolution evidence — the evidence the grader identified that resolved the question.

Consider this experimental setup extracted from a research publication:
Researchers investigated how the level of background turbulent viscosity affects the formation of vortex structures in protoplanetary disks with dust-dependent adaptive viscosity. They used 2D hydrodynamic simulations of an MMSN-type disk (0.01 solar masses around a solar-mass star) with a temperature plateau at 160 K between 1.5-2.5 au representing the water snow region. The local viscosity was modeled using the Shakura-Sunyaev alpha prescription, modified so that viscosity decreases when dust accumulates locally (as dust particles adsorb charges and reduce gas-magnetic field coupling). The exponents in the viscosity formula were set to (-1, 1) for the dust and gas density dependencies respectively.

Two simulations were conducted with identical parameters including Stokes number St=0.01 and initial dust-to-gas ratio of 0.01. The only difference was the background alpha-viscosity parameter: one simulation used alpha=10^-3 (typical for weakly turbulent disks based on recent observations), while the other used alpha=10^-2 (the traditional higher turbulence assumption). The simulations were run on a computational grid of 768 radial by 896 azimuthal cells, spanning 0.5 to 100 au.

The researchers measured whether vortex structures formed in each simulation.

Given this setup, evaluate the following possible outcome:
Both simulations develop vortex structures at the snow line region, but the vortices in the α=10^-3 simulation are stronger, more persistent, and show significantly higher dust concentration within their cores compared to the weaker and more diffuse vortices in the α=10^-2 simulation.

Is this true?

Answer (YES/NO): NO